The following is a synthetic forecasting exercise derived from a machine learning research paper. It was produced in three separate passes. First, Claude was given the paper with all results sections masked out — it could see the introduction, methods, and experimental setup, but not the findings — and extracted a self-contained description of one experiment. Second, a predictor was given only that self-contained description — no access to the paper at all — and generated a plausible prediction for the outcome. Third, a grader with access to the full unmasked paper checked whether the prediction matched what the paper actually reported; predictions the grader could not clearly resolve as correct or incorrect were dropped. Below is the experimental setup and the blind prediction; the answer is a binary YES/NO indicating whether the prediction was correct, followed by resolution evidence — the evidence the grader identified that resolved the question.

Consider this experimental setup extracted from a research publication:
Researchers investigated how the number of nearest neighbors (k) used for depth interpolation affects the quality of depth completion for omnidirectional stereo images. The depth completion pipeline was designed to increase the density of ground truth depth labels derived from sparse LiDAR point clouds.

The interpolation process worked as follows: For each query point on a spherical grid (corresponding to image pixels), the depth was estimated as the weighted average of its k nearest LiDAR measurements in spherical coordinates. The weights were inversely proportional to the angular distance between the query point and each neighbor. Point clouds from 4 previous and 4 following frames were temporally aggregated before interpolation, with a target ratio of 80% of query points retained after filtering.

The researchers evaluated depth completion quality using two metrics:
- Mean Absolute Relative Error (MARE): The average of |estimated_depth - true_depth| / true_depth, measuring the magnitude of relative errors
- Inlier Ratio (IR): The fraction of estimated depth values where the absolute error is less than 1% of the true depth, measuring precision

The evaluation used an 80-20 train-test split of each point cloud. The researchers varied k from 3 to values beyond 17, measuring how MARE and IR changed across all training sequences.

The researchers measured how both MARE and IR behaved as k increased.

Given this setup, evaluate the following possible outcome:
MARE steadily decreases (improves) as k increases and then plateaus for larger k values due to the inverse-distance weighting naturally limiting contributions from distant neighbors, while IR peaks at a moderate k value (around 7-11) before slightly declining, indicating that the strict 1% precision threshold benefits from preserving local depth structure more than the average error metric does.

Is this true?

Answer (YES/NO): NO